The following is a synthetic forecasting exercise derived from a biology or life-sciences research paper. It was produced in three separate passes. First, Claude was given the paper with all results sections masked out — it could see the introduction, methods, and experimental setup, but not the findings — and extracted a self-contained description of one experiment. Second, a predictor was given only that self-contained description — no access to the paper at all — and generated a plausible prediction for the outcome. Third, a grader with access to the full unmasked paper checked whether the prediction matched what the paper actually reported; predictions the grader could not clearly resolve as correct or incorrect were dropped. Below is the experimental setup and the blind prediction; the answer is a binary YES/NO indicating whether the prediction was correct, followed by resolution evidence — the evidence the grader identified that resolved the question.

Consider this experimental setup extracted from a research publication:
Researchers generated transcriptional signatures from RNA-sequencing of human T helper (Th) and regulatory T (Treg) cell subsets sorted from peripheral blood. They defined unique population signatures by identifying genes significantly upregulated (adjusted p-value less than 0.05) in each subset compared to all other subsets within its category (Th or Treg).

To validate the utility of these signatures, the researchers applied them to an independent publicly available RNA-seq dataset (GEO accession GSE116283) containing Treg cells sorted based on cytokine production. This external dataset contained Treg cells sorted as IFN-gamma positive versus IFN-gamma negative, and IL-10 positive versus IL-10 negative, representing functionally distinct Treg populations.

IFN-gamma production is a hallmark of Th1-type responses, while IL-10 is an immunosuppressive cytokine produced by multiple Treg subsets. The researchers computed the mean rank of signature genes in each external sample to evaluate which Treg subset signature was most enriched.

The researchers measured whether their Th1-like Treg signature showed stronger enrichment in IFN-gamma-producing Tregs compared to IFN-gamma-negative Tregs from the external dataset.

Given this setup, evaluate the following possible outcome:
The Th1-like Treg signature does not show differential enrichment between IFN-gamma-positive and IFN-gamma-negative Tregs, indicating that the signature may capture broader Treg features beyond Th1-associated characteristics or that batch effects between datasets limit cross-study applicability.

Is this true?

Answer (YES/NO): NO